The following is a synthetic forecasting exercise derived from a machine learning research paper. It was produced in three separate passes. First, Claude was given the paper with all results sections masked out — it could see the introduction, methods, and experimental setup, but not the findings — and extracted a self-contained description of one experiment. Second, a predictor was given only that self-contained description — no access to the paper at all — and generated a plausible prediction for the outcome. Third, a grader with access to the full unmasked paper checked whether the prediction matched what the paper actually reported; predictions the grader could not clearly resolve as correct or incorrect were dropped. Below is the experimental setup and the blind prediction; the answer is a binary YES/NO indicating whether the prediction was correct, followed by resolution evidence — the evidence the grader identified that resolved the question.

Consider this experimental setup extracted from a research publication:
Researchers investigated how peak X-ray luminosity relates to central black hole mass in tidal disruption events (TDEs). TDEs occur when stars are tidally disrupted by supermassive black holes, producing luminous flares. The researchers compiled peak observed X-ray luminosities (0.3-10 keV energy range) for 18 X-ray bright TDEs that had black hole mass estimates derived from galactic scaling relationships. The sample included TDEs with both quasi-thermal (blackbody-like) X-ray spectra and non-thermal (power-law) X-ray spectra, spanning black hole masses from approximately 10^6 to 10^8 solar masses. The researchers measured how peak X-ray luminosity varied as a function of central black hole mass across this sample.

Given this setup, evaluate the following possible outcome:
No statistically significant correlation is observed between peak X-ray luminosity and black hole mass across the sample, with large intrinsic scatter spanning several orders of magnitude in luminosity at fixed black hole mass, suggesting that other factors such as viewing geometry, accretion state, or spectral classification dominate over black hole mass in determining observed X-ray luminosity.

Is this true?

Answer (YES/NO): NO